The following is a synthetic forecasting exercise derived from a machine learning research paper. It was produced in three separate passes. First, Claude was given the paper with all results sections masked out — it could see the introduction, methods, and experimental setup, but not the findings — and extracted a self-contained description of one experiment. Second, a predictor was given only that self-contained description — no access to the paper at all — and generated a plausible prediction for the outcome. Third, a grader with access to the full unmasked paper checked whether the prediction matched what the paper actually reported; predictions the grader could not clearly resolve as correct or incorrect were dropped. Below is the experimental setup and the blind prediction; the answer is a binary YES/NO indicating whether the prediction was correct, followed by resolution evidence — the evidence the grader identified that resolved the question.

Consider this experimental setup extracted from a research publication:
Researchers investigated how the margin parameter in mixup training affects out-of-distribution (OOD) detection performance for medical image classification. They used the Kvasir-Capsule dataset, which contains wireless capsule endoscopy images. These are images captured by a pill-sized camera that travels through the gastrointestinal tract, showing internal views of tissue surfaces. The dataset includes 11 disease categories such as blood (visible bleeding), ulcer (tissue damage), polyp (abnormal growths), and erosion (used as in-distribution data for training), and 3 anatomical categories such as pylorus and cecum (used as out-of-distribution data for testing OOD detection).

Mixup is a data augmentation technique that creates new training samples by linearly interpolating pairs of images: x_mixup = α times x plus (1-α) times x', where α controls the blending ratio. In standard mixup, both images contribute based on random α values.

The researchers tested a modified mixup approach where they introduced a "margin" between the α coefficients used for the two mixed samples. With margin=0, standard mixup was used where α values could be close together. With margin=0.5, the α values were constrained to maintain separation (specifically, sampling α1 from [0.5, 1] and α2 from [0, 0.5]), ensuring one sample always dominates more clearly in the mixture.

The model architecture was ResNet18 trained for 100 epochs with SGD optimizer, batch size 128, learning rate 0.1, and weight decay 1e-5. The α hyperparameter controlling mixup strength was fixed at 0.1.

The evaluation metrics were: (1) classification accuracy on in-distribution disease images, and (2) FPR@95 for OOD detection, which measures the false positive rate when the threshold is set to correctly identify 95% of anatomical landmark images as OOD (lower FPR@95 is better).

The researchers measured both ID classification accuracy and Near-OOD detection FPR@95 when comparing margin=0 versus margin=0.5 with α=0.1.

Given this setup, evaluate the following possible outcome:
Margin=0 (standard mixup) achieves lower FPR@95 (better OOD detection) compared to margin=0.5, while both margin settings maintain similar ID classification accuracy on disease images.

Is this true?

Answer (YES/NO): NO